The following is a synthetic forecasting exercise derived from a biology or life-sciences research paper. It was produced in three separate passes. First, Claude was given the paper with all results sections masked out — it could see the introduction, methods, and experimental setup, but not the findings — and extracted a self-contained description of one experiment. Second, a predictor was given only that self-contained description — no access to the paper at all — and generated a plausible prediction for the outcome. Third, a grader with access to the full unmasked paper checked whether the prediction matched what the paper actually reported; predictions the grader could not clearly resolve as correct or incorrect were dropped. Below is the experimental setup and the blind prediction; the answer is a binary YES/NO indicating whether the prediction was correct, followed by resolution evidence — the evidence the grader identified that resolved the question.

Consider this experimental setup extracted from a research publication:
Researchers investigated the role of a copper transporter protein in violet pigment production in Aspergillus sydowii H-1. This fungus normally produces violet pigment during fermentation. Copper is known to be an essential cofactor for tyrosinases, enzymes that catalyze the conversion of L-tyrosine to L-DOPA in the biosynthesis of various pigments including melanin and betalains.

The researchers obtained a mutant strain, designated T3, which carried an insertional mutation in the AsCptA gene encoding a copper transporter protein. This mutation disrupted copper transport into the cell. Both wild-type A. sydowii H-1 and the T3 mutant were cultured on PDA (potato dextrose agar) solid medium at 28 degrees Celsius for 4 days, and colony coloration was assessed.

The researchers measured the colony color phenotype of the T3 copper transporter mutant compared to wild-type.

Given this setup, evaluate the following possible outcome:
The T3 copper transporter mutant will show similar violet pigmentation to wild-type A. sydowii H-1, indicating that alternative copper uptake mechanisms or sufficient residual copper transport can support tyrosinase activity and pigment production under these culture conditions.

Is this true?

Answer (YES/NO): NO